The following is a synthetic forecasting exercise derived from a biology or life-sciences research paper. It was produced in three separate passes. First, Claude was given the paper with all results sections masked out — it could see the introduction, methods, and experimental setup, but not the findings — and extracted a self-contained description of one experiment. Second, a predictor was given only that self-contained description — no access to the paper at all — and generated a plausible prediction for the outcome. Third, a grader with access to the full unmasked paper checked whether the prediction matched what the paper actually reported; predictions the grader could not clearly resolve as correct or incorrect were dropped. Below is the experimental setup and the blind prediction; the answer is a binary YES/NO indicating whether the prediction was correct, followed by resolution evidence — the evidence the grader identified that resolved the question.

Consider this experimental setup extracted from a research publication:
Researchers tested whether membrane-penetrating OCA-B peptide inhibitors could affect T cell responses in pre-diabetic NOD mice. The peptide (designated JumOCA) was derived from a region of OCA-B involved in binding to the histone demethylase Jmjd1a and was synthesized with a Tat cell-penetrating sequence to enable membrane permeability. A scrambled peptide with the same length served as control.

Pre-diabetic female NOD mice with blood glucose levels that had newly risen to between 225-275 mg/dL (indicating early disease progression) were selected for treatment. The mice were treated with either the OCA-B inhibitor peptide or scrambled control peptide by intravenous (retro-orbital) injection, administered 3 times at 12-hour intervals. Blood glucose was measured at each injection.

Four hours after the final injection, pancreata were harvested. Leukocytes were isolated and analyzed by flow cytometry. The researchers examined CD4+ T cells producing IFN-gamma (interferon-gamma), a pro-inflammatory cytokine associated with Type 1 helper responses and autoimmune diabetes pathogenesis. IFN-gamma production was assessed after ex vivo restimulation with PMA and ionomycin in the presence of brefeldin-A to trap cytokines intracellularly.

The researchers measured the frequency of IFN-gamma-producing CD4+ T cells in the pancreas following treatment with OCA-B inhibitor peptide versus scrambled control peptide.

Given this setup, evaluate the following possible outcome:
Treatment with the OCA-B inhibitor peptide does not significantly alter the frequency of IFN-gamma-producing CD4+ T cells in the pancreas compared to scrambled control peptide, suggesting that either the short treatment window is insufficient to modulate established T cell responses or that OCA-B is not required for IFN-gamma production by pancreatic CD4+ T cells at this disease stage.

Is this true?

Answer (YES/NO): NO